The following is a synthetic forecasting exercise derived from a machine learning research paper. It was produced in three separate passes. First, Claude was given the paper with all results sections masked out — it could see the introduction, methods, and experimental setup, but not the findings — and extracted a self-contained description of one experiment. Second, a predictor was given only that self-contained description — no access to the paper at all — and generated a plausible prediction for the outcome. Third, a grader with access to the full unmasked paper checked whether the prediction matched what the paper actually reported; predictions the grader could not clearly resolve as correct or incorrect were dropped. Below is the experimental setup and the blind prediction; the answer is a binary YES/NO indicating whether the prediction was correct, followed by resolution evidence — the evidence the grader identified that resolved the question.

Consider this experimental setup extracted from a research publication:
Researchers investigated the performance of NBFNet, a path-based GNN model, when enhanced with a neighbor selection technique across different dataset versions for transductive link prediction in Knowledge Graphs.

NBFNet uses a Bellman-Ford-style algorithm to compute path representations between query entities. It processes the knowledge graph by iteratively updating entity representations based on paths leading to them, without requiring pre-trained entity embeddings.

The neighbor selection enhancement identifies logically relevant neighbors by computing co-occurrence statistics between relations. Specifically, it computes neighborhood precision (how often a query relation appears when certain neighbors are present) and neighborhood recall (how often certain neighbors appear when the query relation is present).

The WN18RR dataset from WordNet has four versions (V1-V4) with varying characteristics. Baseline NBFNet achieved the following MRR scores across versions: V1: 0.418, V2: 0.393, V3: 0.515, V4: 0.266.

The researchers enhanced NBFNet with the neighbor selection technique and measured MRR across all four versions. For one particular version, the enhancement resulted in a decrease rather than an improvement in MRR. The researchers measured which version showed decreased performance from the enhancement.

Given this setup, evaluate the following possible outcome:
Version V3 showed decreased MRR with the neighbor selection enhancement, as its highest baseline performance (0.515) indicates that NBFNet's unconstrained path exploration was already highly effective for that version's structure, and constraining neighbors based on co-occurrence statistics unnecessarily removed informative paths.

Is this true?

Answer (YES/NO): YES